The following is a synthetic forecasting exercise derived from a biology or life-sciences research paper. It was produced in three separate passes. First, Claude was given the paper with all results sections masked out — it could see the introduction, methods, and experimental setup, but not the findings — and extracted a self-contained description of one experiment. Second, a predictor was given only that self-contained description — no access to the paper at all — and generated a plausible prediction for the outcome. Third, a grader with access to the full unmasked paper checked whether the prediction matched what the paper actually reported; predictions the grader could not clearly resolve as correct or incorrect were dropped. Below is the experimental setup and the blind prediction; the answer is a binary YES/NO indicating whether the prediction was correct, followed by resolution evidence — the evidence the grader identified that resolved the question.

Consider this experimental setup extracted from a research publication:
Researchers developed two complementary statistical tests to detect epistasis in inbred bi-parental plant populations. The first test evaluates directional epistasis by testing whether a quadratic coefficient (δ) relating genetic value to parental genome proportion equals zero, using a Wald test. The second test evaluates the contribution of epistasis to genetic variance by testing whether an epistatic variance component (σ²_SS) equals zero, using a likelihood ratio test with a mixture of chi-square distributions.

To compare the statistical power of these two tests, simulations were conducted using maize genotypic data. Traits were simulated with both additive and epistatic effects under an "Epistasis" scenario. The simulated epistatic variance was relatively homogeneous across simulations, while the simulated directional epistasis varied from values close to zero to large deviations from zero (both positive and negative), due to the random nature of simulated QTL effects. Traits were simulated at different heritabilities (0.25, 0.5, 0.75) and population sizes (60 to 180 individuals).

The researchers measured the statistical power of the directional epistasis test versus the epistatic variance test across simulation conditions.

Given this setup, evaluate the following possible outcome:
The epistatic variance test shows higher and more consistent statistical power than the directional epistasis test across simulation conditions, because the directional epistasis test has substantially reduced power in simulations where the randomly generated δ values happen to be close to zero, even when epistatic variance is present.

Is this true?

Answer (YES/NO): NO